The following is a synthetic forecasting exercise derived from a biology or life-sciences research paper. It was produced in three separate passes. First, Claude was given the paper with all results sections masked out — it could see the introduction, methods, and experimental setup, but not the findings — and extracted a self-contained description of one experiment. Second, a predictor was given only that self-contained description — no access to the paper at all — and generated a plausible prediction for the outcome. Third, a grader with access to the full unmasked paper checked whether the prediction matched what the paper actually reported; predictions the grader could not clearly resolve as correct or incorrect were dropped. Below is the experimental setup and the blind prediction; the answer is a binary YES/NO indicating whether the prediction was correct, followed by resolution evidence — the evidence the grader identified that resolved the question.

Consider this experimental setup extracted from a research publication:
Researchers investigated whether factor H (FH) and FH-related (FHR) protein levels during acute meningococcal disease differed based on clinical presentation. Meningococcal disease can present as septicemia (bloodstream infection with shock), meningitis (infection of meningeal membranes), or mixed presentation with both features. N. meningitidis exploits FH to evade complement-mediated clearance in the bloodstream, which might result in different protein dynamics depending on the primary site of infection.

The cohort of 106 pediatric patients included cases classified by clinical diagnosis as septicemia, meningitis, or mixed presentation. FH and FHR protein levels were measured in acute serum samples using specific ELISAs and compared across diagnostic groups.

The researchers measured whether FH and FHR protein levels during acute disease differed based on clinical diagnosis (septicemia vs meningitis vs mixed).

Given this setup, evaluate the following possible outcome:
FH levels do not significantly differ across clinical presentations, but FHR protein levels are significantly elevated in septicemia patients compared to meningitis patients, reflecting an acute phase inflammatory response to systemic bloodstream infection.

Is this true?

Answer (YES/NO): NO